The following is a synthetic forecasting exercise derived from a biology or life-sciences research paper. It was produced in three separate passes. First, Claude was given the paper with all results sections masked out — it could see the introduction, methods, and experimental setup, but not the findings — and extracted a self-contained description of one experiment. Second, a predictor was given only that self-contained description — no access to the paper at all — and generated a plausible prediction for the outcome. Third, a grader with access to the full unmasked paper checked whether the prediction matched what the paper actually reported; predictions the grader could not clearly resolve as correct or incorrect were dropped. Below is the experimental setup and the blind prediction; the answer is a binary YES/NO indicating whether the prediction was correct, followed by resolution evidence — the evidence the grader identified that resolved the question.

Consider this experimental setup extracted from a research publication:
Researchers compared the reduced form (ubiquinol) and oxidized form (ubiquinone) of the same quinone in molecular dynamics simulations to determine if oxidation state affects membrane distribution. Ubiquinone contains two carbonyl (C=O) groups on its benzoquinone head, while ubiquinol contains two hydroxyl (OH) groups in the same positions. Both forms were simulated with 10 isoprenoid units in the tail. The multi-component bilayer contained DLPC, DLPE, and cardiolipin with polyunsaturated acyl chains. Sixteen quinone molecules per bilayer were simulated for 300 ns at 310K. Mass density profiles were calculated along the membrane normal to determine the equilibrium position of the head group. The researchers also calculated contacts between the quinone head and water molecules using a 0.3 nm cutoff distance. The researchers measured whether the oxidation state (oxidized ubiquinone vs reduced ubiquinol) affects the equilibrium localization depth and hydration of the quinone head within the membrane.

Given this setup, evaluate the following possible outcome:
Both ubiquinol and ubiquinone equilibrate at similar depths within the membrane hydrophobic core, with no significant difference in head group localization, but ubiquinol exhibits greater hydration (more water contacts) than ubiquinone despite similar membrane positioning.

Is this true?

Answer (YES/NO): NO